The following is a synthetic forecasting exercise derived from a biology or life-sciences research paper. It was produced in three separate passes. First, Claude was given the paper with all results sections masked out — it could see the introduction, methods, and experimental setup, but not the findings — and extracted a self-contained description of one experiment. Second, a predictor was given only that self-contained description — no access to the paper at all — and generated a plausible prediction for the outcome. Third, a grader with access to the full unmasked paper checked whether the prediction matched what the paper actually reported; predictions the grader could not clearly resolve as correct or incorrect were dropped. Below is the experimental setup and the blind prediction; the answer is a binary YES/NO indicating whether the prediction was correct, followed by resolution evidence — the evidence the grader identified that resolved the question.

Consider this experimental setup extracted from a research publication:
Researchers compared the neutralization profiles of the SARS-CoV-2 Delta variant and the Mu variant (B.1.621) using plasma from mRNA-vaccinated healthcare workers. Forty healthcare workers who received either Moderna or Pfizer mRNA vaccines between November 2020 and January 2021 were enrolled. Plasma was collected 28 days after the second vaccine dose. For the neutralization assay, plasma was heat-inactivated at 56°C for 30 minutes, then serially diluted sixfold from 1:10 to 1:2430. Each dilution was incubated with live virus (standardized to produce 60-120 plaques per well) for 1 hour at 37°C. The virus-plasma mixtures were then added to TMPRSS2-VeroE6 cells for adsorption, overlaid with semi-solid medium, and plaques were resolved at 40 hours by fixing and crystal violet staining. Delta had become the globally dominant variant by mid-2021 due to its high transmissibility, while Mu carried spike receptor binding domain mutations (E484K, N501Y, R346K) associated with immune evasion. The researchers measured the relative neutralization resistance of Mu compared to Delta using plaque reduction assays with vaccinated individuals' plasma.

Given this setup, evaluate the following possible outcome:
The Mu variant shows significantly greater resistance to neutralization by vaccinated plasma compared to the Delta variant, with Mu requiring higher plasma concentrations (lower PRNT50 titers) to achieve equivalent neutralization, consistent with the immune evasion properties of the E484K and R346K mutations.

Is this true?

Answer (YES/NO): YES